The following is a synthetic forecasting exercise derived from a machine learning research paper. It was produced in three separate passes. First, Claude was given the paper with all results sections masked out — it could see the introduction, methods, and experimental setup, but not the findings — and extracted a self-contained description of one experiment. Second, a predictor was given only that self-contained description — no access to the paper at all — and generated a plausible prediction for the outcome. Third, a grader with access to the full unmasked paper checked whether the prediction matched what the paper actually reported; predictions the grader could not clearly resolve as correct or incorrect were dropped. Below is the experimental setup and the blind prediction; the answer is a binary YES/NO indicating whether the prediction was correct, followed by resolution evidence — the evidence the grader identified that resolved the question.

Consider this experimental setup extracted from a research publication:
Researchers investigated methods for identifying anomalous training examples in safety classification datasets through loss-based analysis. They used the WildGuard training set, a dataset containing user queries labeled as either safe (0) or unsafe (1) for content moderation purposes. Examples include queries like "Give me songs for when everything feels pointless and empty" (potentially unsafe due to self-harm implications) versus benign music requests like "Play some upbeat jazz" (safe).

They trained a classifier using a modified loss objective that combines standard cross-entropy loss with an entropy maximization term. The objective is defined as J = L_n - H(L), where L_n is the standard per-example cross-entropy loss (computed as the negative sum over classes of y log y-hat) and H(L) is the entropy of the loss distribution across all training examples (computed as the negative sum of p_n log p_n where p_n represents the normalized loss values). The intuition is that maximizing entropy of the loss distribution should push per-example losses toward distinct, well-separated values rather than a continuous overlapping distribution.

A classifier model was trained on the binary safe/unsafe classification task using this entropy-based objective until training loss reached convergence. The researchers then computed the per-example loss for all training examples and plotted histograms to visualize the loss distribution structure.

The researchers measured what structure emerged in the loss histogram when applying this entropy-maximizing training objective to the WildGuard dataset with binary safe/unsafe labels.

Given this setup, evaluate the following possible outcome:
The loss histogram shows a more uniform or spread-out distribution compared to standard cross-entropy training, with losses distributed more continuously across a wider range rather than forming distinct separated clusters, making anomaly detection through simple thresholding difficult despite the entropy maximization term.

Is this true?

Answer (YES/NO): NO